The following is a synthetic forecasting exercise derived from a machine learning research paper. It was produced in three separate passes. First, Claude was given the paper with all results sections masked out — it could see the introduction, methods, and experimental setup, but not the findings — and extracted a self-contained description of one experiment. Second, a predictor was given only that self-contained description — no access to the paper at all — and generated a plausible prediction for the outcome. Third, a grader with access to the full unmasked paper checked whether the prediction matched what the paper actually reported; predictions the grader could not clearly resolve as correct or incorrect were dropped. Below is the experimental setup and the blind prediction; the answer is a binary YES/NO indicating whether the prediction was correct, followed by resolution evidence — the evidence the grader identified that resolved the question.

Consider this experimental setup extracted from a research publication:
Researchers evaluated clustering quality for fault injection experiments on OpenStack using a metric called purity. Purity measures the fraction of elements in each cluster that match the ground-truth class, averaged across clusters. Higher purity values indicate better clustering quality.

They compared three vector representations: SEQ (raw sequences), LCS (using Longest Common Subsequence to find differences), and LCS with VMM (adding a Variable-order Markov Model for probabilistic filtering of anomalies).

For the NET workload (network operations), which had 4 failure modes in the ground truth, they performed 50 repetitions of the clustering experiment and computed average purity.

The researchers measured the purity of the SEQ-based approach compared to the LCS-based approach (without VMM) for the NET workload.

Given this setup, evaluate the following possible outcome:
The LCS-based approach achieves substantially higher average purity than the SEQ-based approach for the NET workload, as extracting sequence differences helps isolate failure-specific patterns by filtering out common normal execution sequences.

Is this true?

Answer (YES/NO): NO